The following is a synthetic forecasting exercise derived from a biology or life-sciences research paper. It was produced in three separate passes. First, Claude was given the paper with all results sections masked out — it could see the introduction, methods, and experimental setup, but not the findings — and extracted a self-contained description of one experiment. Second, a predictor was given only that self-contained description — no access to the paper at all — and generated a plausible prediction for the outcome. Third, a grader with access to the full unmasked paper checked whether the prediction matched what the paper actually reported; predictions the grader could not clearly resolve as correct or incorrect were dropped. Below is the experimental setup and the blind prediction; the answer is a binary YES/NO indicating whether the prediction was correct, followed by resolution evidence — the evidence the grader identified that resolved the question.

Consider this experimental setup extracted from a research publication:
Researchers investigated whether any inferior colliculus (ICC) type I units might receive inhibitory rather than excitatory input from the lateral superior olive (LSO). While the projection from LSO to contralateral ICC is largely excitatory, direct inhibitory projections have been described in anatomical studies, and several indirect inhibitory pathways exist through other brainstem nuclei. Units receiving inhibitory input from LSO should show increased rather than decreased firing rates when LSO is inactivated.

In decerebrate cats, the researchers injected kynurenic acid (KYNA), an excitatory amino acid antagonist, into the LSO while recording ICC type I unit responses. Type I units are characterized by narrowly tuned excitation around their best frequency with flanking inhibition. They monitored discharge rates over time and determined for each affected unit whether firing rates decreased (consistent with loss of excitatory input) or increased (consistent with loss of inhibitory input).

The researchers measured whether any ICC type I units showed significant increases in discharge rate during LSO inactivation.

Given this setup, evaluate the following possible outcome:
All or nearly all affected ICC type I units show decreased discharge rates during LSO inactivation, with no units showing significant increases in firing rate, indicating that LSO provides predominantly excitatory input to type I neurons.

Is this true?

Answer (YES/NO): NO